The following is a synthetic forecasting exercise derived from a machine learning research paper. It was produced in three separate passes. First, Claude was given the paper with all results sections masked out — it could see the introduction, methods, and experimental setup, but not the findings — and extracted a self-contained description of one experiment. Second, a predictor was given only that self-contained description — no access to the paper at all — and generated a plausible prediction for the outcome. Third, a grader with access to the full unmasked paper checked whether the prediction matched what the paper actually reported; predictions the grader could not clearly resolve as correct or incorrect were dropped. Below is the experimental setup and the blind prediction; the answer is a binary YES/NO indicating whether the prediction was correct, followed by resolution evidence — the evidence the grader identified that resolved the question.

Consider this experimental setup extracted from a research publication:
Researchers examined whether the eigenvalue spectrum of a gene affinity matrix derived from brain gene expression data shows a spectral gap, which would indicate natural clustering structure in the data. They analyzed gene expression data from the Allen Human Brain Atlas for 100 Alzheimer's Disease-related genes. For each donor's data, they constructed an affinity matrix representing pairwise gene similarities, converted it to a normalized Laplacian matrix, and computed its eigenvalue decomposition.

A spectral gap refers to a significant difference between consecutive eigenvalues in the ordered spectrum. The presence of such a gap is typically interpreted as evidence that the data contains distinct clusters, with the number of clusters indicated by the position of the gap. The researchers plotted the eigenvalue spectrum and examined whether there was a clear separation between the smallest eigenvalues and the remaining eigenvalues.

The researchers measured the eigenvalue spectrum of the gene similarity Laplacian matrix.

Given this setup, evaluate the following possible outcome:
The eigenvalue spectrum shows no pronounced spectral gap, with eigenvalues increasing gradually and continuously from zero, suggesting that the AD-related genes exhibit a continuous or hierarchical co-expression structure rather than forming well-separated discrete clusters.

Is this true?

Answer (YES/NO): NO